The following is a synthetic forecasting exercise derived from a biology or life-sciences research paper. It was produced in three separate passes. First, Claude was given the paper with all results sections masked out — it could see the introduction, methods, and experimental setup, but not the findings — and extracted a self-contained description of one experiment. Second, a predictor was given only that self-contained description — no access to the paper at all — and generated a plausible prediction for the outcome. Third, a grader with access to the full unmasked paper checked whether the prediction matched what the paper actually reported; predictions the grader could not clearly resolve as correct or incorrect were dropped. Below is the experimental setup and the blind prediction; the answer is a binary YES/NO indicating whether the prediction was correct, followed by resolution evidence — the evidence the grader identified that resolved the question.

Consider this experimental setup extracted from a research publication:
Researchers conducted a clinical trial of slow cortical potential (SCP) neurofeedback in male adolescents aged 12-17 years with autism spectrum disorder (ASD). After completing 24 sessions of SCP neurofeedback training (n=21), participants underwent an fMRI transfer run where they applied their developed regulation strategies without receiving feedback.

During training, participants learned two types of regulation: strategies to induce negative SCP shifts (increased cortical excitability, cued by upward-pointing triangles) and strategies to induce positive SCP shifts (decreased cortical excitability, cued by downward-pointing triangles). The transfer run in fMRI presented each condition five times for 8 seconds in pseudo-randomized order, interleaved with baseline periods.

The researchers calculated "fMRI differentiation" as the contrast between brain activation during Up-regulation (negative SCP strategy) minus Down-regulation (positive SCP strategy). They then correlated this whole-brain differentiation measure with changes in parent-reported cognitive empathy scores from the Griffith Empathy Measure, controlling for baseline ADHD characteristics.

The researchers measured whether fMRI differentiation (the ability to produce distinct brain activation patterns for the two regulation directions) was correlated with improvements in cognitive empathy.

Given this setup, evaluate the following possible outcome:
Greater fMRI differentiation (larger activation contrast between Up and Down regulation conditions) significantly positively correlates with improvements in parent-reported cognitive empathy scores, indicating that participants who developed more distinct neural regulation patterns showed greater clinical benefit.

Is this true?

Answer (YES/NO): YES